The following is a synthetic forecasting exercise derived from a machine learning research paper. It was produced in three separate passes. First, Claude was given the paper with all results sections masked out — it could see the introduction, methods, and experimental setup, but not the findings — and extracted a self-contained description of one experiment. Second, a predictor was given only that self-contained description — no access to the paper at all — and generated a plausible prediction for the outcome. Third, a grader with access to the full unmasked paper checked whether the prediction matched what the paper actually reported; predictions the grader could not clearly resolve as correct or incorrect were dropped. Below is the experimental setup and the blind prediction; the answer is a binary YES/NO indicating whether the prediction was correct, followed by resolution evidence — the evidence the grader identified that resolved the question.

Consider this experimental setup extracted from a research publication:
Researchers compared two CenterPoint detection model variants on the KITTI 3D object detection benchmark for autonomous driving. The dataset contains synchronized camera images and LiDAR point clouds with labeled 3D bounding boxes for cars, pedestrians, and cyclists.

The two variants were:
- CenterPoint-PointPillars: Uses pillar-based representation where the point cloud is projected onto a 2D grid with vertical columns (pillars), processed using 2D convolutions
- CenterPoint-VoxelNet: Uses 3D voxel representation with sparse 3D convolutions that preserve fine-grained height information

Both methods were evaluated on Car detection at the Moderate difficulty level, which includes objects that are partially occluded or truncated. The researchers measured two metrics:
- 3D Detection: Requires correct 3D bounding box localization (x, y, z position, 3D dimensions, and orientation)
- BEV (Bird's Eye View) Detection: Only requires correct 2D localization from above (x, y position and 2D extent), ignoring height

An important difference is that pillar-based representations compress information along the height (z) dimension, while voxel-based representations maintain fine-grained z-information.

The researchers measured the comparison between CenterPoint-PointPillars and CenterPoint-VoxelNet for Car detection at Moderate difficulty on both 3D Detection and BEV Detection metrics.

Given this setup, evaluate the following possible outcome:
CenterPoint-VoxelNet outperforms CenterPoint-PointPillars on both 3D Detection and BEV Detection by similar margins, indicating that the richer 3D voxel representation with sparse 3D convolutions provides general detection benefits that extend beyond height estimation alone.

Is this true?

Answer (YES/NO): NO